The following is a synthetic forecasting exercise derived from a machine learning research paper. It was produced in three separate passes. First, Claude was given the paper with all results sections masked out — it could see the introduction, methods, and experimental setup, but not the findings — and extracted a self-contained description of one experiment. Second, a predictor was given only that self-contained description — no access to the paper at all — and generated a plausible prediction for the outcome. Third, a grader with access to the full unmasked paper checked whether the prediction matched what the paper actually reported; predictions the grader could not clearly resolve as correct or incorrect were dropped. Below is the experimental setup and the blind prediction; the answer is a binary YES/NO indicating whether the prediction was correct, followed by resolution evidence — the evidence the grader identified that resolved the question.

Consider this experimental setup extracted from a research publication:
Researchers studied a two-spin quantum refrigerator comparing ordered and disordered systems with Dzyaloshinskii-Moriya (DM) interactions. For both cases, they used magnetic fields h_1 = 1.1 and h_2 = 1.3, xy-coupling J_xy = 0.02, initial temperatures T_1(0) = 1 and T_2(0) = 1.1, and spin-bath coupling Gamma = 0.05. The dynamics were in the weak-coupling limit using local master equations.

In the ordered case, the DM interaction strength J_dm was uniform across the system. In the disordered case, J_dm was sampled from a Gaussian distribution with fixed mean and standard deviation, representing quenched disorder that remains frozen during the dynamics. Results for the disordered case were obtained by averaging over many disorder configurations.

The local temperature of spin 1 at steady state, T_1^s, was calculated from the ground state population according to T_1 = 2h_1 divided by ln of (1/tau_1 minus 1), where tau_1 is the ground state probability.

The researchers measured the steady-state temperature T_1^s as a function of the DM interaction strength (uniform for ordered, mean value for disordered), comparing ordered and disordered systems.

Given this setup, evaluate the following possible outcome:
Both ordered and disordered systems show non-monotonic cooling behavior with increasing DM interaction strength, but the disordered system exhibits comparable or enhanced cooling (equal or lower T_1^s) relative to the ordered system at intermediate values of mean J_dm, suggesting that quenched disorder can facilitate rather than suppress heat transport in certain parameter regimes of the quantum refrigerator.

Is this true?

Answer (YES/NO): NO